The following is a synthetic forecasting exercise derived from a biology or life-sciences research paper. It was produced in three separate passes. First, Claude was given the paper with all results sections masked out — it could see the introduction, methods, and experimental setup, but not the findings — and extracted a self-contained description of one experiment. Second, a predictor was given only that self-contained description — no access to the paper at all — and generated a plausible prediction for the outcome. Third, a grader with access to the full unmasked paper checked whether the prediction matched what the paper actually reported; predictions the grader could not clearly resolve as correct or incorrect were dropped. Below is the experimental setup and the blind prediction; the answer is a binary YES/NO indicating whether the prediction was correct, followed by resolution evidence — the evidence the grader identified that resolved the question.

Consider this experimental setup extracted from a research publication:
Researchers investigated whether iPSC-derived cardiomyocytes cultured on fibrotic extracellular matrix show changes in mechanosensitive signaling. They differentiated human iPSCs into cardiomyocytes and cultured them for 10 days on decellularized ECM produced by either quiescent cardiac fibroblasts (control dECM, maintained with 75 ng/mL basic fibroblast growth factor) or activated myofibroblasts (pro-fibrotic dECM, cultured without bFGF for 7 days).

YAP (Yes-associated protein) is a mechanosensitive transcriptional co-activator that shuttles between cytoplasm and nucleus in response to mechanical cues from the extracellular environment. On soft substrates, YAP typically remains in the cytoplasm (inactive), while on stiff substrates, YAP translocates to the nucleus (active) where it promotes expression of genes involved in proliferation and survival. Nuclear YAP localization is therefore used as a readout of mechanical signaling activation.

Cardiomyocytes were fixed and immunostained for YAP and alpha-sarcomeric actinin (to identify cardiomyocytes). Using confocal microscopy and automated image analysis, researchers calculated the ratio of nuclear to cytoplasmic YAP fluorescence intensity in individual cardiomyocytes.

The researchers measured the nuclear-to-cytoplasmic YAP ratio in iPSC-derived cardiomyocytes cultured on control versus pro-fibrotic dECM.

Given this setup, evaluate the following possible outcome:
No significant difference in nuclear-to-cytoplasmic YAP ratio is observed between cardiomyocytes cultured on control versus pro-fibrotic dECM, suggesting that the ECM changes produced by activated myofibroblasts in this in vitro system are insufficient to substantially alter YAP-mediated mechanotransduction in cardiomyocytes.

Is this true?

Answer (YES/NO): NO